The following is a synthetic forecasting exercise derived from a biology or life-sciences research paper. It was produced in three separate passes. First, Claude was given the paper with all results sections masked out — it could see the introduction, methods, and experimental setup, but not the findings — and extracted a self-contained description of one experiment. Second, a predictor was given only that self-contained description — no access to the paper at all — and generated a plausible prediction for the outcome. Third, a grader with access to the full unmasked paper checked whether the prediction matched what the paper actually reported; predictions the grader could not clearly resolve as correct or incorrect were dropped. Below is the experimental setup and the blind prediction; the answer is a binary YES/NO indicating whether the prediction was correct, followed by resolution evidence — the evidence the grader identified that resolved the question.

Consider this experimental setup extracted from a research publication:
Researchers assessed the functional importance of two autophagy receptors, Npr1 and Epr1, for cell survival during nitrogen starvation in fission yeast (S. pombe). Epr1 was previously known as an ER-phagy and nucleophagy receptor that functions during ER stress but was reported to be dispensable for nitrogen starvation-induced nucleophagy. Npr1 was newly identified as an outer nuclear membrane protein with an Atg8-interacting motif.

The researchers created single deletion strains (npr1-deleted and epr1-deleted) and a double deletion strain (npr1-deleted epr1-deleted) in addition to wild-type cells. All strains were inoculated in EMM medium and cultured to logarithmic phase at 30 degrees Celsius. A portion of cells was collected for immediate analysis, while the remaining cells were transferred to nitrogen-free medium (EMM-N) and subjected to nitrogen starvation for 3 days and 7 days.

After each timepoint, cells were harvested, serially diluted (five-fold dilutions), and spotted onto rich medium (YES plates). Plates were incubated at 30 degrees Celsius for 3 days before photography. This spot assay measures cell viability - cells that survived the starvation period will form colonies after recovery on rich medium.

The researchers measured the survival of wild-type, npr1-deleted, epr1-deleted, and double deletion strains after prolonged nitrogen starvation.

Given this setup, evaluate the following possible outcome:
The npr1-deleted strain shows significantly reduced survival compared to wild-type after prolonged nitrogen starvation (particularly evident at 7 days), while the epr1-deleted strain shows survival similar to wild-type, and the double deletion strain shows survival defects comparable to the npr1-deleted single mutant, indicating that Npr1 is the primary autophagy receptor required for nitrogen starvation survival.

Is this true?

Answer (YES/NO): NO